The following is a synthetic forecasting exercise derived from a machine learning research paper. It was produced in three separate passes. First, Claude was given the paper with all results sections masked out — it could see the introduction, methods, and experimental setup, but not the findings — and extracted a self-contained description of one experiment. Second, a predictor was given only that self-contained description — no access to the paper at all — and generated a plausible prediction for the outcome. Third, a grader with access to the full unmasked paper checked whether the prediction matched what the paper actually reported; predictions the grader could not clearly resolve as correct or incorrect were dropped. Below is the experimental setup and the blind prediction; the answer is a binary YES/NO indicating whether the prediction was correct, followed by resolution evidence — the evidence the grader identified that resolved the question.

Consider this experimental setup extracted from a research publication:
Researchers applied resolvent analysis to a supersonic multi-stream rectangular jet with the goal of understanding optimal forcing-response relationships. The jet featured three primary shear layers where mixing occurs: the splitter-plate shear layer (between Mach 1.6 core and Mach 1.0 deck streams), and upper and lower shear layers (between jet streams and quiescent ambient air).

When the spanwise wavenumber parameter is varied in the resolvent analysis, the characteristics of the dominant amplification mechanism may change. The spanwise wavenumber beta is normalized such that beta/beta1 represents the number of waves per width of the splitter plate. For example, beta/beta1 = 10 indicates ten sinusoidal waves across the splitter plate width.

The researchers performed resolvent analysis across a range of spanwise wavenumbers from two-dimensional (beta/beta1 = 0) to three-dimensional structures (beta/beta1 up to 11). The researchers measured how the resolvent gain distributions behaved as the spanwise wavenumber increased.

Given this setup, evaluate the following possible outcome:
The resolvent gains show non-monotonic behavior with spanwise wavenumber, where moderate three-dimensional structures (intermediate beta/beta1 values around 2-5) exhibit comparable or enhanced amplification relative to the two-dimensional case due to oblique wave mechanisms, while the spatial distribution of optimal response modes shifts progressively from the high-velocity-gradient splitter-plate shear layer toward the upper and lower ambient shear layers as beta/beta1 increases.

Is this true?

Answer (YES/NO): NO